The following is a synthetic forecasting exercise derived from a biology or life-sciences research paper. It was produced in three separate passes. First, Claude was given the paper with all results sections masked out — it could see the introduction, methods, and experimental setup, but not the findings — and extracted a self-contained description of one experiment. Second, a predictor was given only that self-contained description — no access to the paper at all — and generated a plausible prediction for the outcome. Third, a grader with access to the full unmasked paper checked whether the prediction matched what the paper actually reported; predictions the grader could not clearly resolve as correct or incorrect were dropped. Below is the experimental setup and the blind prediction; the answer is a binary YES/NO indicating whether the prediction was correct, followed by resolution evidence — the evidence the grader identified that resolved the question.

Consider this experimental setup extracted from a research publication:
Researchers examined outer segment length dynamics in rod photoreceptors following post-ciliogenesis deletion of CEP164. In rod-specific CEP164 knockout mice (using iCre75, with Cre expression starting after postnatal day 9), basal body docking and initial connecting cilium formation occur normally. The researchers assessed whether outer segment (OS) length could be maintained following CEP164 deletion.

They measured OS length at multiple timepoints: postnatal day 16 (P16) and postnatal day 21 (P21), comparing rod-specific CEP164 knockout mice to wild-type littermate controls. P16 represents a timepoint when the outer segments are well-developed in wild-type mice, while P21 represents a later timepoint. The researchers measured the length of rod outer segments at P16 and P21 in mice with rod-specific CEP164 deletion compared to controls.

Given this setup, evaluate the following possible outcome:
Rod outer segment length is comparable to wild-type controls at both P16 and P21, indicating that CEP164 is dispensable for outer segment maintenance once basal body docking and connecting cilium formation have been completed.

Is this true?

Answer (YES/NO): NO